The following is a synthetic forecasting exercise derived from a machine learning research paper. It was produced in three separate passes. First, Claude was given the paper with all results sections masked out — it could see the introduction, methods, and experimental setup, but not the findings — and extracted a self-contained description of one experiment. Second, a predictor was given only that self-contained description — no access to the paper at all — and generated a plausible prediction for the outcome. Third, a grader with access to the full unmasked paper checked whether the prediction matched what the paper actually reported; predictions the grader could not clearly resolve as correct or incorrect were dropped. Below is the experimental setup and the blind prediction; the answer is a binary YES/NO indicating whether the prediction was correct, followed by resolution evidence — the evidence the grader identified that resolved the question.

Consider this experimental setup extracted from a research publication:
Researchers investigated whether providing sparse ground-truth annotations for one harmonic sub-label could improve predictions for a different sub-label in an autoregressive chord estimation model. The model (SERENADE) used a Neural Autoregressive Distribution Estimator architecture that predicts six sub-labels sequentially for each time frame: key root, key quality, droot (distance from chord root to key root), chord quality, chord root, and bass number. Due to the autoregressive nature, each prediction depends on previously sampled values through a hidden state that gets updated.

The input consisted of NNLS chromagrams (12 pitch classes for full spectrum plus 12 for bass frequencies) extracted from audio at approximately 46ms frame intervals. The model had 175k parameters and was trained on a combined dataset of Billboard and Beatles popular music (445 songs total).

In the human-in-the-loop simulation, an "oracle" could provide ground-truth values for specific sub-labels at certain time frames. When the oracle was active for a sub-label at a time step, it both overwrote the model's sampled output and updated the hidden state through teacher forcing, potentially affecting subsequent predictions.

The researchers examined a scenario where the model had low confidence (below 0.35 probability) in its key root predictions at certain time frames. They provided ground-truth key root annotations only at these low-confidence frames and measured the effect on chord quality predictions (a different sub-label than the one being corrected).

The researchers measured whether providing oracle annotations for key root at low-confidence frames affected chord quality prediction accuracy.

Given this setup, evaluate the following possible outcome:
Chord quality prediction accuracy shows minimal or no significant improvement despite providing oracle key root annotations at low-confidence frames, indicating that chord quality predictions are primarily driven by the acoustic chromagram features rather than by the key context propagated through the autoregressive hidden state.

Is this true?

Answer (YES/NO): NO